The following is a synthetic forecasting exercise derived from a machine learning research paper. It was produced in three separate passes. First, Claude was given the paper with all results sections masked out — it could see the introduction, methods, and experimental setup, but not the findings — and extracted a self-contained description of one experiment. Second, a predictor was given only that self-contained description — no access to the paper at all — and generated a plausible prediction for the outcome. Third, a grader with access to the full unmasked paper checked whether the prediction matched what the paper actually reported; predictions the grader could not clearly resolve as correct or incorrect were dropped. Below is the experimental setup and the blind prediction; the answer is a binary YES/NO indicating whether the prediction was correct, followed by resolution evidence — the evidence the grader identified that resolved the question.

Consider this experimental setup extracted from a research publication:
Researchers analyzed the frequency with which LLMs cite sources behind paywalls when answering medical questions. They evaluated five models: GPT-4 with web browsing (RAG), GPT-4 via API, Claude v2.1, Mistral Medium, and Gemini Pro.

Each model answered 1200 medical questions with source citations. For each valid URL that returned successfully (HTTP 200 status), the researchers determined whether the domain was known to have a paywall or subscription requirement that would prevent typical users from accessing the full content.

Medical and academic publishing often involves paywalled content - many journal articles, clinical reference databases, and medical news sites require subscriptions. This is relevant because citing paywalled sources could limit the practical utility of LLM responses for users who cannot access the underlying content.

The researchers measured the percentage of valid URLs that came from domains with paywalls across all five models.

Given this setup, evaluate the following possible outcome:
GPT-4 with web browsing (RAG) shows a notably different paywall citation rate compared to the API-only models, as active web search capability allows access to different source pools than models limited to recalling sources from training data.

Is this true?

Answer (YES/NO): NO